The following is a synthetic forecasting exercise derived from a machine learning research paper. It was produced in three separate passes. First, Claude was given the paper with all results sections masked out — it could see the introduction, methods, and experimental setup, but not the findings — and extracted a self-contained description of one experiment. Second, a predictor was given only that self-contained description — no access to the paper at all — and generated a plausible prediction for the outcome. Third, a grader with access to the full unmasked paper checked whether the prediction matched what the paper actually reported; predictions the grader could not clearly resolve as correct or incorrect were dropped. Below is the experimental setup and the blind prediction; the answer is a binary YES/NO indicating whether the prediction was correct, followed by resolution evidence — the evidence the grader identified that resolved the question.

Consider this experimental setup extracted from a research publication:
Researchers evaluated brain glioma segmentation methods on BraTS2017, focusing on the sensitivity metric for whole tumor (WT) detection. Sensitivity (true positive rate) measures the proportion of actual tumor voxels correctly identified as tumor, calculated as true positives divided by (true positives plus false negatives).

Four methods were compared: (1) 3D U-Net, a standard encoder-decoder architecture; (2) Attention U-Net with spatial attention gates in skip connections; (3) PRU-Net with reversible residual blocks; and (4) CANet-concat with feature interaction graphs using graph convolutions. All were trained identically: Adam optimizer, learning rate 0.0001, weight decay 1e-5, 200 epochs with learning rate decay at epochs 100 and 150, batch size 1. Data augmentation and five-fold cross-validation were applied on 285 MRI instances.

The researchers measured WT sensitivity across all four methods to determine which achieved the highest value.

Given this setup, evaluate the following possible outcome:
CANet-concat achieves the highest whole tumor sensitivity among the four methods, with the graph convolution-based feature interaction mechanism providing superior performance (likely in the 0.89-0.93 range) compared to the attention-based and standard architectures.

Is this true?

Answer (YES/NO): YES